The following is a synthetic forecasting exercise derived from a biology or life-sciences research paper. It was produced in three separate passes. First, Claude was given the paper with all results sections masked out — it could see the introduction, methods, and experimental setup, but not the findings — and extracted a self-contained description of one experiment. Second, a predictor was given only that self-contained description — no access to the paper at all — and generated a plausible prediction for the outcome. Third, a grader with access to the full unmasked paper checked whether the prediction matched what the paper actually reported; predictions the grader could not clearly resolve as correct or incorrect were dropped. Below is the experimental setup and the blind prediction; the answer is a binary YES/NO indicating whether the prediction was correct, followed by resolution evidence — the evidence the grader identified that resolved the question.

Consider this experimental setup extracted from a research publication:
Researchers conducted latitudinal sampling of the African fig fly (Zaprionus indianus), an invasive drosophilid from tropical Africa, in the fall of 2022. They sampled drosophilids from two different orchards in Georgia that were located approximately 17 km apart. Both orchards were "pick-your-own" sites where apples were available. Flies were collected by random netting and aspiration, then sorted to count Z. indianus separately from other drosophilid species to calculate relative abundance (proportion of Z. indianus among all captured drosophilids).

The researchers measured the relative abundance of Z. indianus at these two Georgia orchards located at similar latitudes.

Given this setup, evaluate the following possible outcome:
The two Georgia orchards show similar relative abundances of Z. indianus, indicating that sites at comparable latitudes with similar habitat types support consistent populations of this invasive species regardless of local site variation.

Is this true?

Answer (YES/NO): NO